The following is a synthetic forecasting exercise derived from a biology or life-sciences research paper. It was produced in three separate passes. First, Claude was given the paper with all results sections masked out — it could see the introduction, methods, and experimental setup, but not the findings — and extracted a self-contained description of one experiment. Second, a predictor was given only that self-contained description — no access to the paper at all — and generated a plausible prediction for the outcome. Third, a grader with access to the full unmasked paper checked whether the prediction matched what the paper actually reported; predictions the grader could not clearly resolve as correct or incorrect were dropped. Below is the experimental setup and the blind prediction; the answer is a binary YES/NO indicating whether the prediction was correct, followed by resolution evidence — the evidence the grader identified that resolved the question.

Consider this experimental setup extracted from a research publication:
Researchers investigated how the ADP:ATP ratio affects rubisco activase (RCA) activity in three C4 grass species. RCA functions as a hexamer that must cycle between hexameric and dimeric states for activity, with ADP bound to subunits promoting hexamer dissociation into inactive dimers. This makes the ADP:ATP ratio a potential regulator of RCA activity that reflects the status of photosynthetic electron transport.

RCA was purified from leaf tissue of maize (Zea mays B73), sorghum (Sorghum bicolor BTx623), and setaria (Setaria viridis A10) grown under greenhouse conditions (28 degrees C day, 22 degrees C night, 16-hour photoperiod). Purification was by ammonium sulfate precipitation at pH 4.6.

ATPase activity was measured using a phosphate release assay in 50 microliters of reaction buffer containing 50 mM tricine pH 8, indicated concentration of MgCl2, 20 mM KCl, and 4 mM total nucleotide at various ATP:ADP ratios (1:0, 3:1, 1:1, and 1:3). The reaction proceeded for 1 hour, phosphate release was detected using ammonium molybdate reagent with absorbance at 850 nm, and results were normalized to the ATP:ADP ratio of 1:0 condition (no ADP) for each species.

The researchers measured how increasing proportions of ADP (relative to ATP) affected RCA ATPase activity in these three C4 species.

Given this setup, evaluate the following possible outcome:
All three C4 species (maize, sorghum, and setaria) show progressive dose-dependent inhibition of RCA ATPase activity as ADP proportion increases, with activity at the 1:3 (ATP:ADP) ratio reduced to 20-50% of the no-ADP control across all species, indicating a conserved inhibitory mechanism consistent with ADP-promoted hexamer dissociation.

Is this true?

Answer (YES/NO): NO